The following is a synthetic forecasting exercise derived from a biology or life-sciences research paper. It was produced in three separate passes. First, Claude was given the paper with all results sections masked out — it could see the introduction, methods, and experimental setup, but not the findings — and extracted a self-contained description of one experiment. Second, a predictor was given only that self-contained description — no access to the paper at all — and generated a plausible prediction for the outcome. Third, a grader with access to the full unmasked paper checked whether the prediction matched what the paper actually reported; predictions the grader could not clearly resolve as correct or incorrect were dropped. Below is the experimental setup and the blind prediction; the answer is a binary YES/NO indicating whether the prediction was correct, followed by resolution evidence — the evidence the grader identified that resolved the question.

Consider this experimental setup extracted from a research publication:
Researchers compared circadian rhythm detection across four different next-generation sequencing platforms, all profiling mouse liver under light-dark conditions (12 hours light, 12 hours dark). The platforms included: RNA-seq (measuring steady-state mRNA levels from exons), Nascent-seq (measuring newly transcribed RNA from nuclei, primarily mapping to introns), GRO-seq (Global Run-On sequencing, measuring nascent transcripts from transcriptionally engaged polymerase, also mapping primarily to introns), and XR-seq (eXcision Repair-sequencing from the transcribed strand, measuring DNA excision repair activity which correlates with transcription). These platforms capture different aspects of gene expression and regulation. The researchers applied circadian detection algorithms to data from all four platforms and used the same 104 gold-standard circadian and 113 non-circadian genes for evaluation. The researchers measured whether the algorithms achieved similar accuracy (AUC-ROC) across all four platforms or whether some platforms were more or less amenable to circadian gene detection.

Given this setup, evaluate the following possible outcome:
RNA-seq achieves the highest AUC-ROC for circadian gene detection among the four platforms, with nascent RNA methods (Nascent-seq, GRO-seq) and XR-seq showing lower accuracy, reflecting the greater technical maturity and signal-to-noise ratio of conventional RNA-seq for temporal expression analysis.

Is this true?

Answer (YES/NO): NO